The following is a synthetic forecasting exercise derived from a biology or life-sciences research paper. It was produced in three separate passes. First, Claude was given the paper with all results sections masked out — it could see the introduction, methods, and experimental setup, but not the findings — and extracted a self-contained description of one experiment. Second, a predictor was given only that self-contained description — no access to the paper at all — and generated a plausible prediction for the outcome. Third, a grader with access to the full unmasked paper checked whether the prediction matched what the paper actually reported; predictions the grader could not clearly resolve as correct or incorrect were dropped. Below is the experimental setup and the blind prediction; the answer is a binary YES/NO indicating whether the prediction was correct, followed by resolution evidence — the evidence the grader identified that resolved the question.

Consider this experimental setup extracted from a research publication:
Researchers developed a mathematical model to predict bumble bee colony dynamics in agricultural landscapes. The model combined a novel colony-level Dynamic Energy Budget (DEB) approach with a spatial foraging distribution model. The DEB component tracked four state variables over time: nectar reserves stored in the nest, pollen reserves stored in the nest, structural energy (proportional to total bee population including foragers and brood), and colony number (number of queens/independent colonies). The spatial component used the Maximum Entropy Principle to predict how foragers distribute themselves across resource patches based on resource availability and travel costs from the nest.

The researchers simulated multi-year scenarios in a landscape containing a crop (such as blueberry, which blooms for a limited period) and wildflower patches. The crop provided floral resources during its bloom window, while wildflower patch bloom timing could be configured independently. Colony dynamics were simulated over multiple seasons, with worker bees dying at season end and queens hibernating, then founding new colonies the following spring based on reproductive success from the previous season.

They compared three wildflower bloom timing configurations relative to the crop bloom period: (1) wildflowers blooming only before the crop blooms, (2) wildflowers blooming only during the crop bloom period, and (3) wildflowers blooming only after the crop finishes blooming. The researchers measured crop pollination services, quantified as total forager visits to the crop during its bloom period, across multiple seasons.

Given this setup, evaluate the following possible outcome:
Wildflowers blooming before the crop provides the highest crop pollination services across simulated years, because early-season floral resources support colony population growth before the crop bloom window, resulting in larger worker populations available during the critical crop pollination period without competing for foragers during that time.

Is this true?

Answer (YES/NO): NO